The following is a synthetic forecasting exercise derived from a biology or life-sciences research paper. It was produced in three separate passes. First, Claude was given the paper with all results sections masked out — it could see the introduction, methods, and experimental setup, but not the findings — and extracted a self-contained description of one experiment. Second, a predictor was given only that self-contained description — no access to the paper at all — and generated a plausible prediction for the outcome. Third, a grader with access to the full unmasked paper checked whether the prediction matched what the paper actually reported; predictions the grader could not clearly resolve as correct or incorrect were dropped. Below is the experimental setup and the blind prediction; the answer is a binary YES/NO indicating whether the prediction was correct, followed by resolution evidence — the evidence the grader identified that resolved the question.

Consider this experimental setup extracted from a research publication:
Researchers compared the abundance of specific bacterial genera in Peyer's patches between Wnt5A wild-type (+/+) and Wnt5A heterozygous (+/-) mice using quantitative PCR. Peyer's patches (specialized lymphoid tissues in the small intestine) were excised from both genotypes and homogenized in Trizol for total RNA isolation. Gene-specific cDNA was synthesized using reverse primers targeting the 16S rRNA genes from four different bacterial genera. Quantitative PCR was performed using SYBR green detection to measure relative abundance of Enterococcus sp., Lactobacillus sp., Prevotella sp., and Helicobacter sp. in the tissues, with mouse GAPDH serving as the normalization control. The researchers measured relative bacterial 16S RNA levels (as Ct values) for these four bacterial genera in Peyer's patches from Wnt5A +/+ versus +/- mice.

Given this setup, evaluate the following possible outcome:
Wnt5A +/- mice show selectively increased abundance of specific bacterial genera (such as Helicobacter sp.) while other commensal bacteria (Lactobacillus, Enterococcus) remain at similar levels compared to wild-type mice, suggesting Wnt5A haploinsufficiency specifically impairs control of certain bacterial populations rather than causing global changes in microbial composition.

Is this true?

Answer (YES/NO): NO